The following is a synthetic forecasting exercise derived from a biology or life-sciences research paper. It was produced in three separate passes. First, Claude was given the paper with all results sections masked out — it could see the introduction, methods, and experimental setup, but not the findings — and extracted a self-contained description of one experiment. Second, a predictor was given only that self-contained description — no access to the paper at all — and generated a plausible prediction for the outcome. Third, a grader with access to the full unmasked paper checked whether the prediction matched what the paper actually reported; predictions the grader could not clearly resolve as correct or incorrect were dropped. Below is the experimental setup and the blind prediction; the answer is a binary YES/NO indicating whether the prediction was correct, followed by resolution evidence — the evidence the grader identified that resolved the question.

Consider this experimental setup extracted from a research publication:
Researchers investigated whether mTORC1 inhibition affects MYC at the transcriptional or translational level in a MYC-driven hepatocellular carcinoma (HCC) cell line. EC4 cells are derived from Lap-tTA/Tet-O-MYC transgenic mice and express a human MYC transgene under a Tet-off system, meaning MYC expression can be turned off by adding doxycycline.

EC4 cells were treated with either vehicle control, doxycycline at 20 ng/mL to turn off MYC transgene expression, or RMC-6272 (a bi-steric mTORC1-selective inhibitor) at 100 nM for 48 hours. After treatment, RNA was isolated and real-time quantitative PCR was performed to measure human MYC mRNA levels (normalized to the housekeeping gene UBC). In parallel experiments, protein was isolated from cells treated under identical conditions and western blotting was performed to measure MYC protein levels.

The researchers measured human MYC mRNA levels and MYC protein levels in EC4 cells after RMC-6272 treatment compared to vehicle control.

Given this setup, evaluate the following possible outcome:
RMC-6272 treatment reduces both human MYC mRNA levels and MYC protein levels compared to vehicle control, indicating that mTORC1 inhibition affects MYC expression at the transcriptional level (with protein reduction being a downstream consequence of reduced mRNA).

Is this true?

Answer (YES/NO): NO